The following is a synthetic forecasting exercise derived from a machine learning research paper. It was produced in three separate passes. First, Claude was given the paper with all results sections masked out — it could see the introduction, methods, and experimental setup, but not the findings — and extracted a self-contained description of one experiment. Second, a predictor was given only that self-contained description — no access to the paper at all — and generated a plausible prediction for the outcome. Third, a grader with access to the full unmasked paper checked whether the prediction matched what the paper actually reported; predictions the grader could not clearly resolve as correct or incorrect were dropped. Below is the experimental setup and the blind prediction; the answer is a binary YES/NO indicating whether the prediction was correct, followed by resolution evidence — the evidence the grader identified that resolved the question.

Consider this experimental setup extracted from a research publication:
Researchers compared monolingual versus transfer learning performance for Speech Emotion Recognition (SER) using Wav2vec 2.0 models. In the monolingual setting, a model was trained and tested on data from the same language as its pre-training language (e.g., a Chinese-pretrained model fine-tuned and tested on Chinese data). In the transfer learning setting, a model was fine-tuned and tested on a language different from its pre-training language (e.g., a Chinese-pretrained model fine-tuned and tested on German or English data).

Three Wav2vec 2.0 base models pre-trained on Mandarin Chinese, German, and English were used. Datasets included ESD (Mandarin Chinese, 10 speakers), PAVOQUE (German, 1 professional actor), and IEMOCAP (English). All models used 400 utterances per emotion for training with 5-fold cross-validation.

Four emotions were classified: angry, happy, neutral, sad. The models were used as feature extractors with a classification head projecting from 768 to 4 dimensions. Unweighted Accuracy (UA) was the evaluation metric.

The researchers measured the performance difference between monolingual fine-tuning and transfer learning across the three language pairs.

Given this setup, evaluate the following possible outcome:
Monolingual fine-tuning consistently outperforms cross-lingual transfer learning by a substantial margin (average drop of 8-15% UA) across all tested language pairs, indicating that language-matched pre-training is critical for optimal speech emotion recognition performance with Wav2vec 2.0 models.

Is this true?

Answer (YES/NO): NO